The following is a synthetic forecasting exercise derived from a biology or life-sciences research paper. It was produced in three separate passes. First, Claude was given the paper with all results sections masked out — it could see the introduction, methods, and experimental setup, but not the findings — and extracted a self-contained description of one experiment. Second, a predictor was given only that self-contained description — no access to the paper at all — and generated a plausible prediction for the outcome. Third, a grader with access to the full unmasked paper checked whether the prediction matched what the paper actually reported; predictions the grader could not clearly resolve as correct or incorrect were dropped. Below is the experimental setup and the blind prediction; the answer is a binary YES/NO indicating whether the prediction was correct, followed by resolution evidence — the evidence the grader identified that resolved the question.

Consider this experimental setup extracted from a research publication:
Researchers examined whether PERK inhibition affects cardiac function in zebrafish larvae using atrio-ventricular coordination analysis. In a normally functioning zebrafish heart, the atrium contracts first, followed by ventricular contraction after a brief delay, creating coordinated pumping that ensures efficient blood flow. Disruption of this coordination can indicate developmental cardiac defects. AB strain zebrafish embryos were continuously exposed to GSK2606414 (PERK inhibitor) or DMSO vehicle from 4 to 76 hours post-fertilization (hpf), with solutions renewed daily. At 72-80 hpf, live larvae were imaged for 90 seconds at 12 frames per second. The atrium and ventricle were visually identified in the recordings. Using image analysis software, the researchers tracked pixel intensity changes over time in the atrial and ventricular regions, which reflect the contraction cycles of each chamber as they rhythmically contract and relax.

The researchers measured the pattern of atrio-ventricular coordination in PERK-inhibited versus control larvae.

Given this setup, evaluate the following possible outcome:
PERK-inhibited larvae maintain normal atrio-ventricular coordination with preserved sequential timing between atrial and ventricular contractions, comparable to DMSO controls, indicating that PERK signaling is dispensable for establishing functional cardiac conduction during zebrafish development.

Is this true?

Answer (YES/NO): YES